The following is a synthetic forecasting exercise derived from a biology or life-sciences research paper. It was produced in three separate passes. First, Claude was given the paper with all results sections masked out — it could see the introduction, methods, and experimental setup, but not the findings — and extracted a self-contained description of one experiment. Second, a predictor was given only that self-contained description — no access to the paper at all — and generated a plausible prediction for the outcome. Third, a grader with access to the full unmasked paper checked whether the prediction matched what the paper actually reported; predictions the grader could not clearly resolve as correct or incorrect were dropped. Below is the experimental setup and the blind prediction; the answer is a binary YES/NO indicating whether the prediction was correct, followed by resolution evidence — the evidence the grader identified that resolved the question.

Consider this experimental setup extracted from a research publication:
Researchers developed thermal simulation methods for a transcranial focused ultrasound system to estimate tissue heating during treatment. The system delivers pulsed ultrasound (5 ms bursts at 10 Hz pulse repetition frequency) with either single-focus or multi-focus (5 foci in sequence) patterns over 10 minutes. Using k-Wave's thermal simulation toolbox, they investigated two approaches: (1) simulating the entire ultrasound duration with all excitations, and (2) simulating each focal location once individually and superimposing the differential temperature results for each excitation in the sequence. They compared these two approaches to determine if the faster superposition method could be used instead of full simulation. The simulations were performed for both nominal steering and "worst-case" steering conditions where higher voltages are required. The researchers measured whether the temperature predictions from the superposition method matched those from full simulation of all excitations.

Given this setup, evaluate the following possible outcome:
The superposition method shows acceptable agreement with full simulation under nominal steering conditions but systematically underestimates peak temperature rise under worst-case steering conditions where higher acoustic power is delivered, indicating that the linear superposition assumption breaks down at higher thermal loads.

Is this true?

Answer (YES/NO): NO